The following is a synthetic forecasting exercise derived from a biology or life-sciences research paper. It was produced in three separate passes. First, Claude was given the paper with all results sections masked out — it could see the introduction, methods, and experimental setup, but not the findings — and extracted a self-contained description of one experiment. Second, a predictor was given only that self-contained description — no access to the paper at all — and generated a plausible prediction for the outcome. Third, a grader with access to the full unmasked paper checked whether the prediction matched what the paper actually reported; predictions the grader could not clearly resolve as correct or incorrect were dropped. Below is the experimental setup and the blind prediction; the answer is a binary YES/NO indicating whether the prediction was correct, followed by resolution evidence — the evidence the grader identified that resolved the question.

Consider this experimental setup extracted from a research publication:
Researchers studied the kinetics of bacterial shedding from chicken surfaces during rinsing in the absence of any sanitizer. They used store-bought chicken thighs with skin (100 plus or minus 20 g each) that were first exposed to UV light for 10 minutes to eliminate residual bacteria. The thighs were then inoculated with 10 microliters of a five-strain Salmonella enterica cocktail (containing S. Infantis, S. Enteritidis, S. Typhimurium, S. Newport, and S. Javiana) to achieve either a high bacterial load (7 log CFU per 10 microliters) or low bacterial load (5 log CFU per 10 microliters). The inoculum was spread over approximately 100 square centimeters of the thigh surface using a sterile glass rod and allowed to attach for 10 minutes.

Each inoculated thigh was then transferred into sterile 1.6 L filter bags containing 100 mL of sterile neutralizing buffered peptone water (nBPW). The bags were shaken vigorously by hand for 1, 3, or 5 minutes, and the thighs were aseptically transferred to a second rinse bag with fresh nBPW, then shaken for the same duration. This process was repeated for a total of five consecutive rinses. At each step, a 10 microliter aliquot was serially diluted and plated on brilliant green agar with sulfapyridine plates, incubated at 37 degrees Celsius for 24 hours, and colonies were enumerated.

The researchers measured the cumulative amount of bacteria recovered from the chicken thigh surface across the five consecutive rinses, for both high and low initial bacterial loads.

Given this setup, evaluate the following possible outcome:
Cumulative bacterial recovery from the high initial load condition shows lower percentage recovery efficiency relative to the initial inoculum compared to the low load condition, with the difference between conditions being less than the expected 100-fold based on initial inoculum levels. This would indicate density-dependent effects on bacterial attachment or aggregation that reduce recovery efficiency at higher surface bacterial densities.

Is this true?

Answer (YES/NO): NO